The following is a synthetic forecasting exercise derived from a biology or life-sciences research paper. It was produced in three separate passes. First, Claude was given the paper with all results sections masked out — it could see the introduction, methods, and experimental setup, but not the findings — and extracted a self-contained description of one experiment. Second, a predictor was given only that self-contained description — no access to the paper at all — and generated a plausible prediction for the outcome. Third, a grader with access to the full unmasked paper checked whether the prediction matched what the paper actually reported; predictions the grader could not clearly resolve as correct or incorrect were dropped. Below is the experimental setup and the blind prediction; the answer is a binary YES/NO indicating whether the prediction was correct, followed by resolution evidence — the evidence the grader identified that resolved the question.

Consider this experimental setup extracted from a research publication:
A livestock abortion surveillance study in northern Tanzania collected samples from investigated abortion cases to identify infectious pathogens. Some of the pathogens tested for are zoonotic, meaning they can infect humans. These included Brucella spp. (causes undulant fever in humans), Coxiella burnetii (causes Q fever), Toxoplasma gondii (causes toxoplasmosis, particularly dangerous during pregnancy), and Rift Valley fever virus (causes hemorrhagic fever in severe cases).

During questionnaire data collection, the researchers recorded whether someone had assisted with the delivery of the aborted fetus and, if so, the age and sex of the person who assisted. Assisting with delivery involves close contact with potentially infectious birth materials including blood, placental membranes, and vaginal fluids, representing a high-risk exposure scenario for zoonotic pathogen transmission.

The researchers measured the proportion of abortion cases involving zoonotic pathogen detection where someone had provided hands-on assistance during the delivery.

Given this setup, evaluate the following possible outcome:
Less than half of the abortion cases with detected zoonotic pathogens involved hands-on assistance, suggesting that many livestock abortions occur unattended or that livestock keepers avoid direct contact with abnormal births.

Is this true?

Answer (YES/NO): YES